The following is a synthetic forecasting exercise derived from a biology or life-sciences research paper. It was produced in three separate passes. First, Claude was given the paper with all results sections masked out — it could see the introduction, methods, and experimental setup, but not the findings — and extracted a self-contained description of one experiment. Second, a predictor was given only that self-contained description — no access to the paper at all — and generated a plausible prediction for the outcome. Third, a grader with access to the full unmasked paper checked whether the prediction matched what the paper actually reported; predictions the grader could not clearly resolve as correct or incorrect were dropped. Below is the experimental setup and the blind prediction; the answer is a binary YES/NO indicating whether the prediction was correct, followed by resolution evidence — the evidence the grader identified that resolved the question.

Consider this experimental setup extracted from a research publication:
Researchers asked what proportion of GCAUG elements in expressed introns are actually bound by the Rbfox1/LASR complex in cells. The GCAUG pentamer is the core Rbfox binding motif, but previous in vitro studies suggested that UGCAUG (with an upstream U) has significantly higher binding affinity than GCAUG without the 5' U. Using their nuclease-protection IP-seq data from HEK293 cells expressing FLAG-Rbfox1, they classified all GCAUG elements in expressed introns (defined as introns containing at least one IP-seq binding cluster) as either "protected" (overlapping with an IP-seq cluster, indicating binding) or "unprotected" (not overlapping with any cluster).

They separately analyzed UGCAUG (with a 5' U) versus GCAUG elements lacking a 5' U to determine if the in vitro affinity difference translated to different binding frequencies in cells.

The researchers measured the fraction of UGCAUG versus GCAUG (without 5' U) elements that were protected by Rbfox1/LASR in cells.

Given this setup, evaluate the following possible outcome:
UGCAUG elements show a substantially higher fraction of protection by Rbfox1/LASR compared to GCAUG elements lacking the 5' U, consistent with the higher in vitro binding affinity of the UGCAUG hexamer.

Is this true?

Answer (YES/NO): YES